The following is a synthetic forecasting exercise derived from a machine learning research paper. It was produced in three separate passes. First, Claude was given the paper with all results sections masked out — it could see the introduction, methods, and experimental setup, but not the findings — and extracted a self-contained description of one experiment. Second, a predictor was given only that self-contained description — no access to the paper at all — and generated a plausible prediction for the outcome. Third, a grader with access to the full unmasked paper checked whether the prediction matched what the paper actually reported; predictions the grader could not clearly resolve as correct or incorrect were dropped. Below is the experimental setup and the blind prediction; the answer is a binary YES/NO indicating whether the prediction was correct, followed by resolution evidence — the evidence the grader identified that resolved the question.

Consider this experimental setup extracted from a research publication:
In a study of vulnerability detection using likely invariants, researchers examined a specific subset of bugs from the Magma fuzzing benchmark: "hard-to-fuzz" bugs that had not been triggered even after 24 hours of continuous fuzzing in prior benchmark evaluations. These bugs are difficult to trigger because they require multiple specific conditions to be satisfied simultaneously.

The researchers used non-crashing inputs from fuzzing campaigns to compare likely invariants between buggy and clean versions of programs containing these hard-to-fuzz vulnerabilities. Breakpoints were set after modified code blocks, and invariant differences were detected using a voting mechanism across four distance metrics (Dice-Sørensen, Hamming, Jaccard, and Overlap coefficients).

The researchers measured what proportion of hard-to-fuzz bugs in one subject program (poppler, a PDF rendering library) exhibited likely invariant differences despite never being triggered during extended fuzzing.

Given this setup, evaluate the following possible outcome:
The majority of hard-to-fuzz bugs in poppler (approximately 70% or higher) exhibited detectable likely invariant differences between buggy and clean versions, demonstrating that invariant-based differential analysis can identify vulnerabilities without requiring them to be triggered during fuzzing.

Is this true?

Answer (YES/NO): YES